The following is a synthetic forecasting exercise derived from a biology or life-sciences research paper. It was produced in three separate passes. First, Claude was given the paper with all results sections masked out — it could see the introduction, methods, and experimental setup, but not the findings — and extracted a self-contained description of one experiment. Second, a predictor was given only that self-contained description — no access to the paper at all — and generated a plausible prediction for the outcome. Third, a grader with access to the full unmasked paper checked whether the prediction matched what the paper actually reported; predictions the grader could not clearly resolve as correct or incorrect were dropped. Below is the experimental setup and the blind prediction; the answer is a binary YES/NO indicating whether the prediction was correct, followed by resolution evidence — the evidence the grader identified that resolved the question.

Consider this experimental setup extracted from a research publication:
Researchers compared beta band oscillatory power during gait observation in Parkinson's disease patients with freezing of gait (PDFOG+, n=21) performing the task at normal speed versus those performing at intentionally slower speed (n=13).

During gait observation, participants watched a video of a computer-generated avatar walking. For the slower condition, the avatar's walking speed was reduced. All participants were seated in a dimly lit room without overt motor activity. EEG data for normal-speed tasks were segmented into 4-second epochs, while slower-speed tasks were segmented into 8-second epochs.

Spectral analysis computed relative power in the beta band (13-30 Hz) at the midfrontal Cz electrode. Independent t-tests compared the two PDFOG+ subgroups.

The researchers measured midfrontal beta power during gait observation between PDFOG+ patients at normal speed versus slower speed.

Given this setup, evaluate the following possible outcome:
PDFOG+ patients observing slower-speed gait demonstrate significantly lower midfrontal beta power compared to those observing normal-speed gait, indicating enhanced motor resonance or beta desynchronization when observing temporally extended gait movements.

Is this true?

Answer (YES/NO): NO